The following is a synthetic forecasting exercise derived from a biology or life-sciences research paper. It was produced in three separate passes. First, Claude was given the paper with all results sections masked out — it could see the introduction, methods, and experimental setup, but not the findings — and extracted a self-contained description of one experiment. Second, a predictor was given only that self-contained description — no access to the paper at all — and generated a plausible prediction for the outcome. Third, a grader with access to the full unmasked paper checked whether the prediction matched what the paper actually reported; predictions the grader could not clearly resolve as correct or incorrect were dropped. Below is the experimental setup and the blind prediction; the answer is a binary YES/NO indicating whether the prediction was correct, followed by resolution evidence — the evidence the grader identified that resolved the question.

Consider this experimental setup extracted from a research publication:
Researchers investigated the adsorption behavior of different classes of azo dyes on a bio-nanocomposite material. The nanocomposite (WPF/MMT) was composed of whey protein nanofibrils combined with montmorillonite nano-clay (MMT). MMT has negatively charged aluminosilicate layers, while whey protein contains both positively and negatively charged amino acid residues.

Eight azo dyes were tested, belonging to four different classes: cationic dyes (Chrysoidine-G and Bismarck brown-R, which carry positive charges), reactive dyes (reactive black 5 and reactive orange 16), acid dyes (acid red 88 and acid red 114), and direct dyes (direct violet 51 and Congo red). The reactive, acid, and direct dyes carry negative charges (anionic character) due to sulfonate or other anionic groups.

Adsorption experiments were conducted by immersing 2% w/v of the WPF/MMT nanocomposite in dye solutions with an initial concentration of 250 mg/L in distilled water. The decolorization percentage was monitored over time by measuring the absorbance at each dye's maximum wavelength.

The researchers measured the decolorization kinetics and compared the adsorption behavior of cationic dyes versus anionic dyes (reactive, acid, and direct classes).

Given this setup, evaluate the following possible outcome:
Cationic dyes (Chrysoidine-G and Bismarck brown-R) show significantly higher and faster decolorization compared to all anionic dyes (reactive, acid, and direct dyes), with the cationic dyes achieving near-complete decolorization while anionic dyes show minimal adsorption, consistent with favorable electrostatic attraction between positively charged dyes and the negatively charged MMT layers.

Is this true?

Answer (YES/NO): NO